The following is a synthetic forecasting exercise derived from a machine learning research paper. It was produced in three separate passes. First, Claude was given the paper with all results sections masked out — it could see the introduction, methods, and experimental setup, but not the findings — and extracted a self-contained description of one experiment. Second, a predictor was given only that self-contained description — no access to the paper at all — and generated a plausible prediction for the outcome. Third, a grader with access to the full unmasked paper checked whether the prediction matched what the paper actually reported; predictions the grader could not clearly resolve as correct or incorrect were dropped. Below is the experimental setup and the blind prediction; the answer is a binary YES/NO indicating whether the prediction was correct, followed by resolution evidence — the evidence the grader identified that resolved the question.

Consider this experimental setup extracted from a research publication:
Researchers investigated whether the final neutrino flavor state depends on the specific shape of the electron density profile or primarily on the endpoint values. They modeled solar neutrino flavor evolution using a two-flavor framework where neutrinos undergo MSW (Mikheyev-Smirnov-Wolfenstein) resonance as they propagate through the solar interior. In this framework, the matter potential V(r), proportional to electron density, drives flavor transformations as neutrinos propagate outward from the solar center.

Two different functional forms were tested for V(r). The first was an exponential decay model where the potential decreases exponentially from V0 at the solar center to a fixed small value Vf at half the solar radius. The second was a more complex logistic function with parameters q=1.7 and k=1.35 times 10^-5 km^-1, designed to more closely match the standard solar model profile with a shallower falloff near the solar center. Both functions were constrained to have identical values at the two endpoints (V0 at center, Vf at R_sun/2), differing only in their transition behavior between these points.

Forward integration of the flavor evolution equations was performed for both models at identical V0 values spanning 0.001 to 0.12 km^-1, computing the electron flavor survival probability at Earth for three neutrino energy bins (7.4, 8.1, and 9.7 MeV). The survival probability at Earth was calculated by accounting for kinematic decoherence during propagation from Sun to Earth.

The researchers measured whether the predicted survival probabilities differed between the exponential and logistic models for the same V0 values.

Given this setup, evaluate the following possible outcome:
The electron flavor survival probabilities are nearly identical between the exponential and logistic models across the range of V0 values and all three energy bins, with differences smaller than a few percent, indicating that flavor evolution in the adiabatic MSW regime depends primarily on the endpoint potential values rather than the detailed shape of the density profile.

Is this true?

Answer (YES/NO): YES